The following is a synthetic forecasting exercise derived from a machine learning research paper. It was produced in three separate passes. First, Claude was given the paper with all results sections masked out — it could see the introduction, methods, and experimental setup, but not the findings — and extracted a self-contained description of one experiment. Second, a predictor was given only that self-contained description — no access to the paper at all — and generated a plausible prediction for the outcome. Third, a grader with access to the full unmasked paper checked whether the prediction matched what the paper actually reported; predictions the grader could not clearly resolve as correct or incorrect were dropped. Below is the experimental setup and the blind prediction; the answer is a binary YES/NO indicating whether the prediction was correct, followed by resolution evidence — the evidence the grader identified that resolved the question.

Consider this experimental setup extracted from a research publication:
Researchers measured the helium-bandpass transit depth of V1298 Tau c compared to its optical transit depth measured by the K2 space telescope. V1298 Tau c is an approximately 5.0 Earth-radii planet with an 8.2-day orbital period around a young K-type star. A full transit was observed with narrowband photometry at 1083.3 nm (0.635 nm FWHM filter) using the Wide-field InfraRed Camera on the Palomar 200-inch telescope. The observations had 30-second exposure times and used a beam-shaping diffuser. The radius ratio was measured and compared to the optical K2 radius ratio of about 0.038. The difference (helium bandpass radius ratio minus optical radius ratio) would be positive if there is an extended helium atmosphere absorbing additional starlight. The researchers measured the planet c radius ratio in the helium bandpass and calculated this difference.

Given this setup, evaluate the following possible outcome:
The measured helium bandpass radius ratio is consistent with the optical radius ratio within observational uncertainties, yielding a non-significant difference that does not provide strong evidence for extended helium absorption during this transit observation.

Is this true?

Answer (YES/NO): NO